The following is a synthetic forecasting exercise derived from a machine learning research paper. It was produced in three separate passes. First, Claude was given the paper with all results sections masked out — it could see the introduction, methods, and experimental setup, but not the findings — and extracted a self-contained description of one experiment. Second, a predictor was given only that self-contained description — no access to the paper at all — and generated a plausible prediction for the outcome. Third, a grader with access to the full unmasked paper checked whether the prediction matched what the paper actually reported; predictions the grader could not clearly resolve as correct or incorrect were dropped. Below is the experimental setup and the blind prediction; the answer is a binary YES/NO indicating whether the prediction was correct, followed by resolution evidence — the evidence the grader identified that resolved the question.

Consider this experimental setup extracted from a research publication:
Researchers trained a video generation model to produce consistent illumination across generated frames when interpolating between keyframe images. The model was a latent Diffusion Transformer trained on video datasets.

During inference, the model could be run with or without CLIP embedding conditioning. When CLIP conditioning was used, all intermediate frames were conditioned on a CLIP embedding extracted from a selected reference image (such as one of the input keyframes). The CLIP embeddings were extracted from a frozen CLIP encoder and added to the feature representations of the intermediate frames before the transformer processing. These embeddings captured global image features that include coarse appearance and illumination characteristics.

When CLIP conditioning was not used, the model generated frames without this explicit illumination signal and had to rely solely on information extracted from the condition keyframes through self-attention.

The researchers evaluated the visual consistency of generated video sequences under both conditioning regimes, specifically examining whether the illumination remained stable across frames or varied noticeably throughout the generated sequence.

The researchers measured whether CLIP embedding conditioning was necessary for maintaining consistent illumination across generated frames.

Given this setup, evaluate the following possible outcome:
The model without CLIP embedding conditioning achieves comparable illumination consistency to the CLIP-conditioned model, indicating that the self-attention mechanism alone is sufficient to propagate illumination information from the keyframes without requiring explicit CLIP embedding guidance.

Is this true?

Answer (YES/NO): NO